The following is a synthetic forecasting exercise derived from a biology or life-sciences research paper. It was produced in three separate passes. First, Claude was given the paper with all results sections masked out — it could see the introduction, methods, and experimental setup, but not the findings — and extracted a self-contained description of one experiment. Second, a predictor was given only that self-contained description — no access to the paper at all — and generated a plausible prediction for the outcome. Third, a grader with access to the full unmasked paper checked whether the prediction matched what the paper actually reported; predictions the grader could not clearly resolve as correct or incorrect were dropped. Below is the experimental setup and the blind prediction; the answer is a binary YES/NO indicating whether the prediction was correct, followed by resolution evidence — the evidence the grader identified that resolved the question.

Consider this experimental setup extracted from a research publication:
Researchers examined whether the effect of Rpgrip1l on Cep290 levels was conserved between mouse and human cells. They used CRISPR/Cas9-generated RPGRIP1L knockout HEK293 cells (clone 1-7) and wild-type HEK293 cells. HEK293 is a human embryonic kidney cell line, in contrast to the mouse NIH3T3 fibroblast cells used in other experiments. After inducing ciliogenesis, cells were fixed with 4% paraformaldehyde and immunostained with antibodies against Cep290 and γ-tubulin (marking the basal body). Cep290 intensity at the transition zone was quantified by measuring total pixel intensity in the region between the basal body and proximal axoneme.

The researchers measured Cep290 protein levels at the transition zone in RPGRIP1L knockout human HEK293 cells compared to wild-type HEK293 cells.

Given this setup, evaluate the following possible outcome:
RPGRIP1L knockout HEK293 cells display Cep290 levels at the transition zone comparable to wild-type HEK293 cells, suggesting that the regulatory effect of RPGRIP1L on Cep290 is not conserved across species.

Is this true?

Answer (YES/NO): NO